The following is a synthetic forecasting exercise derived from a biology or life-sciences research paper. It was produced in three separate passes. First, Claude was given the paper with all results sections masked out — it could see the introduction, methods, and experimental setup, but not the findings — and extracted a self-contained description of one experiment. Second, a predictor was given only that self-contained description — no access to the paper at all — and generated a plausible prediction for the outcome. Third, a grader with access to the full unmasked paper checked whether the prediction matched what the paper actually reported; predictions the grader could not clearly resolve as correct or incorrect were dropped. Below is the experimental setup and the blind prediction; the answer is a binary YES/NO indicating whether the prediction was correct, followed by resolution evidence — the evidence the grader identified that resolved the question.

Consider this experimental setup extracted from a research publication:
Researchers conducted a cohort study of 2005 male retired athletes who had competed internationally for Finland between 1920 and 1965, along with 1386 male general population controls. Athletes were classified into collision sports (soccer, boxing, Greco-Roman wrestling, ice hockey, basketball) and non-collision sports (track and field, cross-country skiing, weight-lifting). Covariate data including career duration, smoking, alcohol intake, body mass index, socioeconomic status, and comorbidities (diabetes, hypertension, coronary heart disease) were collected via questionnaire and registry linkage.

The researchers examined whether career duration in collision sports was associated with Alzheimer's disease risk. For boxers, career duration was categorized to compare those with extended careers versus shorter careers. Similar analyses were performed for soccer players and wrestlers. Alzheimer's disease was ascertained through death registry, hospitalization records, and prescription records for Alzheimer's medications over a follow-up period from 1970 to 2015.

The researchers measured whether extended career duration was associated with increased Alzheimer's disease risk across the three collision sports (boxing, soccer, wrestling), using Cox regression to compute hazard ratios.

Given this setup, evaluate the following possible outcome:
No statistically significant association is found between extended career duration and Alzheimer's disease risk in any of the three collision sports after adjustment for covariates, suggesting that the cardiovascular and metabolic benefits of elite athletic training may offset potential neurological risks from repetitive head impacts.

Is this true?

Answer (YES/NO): NO